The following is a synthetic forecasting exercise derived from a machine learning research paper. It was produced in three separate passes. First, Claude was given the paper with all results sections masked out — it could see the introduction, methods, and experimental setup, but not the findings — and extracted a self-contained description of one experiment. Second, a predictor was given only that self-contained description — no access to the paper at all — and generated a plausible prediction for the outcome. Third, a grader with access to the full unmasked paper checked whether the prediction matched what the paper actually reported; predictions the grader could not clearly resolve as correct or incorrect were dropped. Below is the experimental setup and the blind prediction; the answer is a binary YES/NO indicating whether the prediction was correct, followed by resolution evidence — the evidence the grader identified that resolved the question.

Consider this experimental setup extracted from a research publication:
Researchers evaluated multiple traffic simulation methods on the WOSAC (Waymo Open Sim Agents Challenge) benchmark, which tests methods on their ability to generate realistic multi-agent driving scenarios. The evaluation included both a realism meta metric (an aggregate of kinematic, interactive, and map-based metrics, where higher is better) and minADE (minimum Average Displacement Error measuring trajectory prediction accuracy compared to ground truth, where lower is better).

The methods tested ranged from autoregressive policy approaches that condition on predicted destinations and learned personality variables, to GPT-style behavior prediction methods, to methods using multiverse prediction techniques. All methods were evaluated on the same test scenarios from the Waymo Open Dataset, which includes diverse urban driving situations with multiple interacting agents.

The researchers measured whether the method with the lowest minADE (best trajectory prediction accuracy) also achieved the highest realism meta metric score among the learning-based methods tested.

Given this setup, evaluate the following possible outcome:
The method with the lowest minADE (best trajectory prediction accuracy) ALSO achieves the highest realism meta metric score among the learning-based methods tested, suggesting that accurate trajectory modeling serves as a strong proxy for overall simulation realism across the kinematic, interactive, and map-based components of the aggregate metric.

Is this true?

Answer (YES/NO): NO